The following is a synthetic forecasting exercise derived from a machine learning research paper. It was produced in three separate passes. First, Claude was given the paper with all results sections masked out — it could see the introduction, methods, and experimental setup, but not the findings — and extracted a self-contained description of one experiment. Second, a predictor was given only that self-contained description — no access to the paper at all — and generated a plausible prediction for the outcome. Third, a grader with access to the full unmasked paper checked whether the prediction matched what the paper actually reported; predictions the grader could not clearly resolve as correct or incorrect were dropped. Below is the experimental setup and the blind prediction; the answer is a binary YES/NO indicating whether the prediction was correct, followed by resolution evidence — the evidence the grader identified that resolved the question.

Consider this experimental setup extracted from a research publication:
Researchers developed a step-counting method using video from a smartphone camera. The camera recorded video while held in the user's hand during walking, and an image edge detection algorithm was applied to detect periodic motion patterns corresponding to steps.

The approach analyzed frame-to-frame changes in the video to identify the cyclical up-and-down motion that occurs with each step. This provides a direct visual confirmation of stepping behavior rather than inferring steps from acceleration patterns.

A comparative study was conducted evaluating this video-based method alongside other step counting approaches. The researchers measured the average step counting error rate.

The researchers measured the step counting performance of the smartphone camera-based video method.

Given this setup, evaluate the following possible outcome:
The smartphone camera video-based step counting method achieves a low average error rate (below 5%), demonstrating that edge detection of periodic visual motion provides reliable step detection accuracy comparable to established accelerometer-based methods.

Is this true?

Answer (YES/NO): YES